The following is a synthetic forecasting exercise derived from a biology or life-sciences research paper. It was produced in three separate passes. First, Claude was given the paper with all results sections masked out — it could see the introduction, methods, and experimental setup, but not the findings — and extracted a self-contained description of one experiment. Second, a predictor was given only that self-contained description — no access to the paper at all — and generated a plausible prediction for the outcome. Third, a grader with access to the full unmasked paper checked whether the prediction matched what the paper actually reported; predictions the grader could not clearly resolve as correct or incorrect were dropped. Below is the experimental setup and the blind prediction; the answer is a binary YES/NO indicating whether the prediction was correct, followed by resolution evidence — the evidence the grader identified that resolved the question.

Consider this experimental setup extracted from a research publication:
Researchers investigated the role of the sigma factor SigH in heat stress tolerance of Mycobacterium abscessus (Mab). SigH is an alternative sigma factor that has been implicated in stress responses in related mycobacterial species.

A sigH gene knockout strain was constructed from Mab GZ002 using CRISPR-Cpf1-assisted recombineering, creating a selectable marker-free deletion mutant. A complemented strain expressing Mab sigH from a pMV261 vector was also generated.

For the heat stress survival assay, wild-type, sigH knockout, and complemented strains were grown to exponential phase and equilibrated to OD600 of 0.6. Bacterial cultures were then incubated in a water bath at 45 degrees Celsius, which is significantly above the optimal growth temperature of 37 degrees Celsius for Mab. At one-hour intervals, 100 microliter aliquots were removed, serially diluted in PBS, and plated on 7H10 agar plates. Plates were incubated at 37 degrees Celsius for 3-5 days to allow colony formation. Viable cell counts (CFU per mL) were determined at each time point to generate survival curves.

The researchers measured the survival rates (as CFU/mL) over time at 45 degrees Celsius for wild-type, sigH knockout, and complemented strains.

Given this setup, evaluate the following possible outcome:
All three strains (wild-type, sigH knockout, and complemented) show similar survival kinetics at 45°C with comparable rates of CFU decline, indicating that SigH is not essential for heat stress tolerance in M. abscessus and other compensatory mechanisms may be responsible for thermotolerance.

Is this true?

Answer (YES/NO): NO